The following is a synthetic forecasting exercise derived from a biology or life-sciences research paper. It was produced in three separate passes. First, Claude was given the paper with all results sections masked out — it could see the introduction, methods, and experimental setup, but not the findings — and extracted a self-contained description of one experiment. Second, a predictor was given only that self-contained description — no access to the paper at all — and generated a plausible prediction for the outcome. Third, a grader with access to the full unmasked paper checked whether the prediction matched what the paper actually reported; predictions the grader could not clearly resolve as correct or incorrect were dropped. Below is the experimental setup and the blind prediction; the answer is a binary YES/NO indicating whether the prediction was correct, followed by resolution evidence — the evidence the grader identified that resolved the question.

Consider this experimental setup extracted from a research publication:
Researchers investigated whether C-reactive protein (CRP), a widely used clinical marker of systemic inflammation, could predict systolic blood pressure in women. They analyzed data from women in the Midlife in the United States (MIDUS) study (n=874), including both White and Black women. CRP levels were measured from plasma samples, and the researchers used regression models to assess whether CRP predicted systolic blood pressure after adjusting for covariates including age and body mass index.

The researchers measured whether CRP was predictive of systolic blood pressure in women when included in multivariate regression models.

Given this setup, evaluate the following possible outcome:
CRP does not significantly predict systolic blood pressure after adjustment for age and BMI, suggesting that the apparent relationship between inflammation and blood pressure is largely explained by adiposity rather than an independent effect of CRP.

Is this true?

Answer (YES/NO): NO